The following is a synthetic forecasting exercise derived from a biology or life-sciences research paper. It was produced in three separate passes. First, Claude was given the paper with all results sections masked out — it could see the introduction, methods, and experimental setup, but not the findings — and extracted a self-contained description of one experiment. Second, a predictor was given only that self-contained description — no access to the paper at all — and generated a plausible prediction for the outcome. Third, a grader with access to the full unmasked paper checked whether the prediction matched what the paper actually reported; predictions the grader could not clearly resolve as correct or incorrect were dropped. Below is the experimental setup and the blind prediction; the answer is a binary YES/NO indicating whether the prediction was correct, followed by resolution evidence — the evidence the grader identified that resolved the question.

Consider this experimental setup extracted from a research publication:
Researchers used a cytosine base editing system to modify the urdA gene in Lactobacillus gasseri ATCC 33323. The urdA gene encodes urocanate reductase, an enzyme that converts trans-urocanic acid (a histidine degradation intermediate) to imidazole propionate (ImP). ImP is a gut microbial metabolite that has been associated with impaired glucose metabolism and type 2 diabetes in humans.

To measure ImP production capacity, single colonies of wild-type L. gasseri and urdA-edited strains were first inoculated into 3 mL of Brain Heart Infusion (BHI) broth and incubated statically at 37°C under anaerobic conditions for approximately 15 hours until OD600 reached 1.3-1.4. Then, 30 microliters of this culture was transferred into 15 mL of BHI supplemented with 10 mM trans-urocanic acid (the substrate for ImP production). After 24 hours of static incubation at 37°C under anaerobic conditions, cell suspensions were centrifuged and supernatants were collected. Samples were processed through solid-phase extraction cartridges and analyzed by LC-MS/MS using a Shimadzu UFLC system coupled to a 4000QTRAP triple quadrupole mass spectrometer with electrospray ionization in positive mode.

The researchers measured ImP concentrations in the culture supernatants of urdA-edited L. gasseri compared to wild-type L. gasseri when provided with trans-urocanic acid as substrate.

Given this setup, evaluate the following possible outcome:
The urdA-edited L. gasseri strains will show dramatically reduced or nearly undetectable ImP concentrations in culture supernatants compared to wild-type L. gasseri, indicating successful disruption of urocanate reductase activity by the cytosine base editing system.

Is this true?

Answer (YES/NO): YES